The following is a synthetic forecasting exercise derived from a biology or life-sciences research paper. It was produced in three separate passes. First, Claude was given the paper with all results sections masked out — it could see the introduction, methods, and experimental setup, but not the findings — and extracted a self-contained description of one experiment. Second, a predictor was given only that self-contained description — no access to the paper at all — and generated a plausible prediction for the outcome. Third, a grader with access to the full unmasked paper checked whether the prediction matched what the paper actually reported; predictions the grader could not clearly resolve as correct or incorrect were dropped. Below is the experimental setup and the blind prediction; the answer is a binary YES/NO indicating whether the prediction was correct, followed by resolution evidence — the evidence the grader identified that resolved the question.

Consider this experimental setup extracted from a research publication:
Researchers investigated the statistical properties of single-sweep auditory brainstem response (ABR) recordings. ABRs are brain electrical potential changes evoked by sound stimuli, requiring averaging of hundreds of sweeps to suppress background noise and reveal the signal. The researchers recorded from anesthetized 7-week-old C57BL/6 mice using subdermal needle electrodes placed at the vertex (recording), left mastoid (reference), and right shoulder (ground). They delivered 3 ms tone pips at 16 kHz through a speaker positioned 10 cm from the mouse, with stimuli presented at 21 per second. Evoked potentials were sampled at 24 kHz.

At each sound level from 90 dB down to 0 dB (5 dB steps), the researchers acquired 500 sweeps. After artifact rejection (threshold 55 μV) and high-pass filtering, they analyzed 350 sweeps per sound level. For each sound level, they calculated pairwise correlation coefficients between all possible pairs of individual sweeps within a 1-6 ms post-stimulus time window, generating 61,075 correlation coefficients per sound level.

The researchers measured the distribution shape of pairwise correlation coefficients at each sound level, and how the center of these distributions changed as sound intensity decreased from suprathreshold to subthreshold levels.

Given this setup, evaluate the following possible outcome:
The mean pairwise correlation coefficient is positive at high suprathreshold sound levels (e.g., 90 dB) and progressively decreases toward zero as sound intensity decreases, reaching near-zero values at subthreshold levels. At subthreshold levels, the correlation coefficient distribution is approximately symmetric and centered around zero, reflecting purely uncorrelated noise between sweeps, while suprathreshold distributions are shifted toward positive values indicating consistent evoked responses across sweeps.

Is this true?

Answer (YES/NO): YES